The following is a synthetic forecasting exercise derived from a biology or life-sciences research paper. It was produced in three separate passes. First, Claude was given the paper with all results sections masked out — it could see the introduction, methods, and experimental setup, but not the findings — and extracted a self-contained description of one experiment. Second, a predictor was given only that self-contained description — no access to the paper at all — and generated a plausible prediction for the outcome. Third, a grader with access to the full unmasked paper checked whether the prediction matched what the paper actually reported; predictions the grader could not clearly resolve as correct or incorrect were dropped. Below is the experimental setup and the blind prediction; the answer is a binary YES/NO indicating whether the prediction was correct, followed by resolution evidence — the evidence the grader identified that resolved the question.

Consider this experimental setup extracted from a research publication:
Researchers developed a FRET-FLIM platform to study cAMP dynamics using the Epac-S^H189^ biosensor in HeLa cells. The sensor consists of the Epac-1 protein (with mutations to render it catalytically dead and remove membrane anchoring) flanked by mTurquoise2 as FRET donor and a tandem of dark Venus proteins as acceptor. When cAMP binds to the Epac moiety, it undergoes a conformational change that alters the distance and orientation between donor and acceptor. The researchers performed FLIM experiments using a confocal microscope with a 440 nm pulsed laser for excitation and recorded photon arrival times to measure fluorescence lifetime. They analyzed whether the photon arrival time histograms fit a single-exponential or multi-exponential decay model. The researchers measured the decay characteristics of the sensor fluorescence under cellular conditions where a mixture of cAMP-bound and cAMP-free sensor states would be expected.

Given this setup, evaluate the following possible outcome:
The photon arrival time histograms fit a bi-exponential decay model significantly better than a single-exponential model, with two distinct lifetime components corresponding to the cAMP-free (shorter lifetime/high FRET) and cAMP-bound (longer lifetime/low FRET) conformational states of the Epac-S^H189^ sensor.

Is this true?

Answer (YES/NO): YES